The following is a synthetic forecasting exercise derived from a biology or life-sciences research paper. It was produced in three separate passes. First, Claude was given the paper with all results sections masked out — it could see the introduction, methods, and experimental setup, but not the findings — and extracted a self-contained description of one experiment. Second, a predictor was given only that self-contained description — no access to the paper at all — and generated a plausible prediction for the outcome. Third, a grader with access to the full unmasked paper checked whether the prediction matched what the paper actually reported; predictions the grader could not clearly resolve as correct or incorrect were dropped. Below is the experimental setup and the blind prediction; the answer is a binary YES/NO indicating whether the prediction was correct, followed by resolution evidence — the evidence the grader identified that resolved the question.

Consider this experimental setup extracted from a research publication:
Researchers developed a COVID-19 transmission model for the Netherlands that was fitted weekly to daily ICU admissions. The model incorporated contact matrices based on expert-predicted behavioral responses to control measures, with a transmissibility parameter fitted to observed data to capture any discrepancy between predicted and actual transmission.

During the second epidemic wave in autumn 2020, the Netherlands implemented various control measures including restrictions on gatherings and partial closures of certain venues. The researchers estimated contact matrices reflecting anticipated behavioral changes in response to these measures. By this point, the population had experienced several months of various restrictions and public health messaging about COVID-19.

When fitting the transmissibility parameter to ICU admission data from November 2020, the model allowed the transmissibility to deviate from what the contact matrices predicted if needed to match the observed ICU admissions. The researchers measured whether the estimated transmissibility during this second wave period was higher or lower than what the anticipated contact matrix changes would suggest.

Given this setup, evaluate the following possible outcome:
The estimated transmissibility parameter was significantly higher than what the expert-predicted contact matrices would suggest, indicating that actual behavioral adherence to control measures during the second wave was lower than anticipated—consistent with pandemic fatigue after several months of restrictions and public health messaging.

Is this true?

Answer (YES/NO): YES